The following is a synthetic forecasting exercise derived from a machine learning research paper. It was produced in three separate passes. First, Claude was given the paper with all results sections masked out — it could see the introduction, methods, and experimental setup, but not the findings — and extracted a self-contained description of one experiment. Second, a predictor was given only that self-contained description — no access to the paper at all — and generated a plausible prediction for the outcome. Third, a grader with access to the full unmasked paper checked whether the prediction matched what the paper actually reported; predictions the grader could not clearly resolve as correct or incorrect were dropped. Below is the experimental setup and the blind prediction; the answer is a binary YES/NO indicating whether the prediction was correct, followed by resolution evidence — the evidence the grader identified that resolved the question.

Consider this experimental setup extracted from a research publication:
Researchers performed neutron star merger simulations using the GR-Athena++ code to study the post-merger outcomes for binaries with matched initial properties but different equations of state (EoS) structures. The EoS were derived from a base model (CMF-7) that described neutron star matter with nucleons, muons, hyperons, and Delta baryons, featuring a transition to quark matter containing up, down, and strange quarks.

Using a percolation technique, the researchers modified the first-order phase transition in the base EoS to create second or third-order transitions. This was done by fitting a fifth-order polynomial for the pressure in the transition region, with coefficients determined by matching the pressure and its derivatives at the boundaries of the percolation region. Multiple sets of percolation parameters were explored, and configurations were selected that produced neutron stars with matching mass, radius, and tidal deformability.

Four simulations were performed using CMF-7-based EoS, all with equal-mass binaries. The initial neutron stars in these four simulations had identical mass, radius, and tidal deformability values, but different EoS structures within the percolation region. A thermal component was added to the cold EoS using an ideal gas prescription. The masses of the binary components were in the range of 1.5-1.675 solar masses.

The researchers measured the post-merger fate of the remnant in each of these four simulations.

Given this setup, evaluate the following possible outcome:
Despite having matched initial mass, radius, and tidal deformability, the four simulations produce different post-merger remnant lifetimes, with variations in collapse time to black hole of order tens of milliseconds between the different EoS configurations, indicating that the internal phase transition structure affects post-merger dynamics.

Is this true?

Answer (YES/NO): NO